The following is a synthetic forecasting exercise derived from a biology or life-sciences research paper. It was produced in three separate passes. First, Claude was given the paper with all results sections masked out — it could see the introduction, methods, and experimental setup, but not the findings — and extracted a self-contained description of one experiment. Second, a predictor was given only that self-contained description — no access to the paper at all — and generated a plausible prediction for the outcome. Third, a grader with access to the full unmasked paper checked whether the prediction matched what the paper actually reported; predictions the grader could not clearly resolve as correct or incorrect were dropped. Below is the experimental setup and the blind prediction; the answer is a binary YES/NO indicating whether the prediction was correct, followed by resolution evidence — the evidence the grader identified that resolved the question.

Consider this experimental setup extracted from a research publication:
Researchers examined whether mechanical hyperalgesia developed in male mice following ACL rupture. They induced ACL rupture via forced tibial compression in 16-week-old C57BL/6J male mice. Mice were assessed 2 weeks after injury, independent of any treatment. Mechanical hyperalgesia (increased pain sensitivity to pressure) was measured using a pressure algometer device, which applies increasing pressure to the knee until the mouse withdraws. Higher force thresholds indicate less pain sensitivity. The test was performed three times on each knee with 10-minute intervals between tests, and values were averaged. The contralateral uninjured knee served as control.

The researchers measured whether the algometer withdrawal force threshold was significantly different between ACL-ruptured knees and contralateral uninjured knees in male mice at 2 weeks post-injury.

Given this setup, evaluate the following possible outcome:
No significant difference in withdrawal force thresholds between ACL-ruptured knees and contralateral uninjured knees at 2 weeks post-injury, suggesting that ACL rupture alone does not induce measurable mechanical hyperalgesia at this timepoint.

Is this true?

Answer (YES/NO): YES